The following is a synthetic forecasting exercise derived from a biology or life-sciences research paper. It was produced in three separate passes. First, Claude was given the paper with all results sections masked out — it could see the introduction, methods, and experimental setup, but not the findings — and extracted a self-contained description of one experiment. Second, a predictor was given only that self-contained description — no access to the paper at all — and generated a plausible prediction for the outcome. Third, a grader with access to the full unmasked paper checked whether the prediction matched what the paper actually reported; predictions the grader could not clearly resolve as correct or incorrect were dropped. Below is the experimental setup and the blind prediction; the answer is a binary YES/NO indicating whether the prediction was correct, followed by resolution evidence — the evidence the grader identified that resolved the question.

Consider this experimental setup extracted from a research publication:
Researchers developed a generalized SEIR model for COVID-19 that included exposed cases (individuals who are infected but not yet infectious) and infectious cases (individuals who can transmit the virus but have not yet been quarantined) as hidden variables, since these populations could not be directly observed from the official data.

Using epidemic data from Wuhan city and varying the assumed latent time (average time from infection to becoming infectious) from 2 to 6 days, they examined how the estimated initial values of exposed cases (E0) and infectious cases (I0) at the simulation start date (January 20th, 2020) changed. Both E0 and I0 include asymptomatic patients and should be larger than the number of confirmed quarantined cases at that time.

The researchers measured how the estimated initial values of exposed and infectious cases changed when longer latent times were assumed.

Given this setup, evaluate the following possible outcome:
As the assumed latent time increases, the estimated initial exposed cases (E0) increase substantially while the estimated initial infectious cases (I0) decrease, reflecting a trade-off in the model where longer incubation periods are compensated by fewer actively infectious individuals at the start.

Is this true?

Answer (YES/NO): NO